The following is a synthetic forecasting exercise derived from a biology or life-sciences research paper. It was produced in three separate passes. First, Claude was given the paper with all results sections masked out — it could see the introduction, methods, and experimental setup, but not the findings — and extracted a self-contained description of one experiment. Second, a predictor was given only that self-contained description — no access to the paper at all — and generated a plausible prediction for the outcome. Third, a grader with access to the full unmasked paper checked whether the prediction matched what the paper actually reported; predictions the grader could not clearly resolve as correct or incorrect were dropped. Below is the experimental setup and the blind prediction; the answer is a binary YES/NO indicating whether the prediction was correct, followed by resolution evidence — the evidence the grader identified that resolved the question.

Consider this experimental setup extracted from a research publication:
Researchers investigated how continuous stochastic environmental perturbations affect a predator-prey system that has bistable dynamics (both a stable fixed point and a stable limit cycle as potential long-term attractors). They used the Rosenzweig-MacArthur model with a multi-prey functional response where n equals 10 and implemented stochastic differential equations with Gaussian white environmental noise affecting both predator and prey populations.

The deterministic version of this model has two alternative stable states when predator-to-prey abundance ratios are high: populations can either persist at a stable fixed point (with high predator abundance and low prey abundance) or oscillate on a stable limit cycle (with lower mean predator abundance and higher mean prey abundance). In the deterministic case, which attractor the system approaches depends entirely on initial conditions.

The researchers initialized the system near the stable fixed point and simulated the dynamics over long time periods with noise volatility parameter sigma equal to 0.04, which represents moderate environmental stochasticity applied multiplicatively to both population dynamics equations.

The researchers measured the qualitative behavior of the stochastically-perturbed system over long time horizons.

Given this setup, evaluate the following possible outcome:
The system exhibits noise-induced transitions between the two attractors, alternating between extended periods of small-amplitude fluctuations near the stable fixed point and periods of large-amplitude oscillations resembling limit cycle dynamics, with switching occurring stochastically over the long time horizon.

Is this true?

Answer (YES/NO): YES